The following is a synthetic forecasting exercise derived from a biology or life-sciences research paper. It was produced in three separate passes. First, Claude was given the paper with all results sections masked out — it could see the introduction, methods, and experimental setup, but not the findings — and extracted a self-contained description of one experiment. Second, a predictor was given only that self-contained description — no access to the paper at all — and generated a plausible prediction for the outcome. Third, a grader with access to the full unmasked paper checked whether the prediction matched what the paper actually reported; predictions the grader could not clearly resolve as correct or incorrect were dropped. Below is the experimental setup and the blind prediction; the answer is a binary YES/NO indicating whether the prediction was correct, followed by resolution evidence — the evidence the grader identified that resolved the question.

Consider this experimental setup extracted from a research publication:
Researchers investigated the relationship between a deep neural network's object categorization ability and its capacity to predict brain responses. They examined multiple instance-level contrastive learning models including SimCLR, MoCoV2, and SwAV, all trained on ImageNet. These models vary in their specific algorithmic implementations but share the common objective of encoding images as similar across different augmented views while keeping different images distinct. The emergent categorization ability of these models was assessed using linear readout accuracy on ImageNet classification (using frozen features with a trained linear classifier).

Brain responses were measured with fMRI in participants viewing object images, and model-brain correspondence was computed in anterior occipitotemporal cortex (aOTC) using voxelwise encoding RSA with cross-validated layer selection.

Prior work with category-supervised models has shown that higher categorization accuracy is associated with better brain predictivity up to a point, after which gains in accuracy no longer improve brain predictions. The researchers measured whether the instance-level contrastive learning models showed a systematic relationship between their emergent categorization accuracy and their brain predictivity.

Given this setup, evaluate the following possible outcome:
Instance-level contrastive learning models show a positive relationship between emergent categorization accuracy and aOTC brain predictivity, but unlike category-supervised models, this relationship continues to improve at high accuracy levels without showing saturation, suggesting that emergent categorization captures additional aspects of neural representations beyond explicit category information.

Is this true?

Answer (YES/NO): NO